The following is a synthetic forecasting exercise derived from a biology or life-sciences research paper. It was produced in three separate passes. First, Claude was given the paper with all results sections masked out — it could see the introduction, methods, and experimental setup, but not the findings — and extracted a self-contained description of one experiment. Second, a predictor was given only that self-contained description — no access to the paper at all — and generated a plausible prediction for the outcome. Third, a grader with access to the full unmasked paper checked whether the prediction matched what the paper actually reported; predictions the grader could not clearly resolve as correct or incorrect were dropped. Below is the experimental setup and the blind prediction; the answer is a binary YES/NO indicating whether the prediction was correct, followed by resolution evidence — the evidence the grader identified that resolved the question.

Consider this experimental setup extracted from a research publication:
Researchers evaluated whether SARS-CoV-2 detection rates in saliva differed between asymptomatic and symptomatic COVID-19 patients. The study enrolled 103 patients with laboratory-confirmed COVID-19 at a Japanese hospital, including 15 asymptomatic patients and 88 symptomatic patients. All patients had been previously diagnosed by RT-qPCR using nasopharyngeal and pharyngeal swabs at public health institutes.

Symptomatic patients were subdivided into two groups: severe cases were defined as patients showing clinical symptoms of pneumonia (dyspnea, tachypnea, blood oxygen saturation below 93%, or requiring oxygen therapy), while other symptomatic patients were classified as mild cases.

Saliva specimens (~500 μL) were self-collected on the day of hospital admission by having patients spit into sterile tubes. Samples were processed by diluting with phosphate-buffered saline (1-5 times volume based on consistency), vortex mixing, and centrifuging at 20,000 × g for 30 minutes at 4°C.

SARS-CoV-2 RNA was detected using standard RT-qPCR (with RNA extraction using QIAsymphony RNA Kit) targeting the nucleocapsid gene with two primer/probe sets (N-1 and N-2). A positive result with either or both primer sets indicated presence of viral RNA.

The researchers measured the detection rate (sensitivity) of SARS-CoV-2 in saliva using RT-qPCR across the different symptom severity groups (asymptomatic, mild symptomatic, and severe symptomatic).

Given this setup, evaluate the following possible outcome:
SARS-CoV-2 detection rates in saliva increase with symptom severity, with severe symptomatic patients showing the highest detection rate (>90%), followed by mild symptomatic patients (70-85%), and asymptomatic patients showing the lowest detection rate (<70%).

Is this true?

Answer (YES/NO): YES